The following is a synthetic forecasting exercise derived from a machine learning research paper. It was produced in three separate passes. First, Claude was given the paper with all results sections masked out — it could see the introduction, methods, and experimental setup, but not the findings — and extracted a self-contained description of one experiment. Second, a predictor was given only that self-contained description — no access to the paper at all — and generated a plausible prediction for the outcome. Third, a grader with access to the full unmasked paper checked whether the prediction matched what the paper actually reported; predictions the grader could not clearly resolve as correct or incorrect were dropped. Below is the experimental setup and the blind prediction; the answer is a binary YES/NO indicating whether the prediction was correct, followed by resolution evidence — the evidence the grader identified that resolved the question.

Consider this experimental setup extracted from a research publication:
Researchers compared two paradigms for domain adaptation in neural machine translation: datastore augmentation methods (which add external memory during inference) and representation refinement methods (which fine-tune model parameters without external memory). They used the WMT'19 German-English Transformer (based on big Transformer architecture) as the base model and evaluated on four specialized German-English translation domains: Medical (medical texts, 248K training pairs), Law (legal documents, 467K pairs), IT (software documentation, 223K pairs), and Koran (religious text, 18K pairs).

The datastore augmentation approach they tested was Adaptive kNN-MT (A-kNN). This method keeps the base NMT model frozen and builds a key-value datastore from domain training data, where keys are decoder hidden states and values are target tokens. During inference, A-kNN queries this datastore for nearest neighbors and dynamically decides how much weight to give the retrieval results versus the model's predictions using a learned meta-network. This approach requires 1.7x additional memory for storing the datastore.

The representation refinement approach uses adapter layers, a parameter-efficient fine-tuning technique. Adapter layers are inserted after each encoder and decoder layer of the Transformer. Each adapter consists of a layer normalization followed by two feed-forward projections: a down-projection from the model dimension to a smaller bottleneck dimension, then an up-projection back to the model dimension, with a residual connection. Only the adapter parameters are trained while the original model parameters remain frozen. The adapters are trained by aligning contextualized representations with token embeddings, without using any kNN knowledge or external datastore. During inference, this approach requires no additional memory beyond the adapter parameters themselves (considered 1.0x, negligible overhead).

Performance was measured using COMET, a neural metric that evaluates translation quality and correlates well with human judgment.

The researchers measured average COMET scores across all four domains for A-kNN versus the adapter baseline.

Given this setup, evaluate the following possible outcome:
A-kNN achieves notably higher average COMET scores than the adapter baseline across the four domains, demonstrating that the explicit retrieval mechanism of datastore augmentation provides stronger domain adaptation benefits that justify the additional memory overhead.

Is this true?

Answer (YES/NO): NO